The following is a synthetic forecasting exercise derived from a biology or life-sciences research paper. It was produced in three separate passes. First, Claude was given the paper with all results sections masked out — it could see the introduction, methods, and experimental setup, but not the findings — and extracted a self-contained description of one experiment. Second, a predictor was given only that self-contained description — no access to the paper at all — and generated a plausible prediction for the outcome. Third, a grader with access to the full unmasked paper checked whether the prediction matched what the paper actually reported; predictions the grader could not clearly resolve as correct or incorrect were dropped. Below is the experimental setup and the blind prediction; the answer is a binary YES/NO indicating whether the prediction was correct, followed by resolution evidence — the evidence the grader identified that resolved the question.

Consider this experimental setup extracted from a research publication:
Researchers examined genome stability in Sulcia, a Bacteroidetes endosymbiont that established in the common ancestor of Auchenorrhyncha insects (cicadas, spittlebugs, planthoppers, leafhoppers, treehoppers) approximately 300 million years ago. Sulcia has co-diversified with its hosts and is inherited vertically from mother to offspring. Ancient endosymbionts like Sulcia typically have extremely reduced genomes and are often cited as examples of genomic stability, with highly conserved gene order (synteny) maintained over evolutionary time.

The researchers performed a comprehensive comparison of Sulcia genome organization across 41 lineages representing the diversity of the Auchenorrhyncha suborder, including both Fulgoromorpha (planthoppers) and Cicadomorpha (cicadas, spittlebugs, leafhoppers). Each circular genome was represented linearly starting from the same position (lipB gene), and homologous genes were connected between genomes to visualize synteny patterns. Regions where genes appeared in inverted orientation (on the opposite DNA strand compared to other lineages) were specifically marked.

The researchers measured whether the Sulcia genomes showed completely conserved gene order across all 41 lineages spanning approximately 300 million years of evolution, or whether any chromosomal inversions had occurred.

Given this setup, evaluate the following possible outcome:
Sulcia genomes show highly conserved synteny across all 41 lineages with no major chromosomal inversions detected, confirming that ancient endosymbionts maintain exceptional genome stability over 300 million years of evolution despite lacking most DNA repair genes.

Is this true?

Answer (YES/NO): NO